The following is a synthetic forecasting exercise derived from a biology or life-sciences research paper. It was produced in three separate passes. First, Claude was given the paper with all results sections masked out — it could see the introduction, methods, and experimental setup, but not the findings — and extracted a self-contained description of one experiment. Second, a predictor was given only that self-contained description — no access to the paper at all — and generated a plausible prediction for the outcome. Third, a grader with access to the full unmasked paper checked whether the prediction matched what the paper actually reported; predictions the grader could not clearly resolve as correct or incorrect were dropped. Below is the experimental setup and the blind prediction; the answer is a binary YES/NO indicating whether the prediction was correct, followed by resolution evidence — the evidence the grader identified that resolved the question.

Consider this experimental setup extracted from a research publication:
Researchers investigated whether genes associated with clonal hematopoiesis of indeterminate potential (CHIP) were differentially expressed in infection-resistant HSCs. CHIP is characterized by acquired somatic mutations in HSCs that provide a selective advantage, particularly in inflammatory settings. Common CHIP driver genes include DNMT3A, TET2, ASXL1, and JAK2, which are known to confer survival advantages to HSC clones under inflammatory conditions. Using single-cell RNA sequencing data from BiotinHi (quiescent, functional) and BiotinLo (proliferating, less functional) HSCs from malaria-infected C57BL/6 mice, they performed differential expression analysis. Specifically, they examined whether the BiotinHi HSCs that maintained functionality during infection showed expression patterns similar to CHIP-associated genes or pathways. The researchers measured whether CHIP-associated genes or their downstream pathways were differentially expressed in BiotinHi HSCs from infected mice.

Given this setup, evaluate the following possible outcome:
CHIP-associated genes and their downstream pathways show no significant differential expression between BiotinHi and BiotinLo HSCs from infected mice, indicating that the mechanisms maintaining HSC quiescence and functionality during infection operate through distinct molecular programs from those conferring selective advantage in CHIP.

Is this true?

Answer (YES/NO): YES